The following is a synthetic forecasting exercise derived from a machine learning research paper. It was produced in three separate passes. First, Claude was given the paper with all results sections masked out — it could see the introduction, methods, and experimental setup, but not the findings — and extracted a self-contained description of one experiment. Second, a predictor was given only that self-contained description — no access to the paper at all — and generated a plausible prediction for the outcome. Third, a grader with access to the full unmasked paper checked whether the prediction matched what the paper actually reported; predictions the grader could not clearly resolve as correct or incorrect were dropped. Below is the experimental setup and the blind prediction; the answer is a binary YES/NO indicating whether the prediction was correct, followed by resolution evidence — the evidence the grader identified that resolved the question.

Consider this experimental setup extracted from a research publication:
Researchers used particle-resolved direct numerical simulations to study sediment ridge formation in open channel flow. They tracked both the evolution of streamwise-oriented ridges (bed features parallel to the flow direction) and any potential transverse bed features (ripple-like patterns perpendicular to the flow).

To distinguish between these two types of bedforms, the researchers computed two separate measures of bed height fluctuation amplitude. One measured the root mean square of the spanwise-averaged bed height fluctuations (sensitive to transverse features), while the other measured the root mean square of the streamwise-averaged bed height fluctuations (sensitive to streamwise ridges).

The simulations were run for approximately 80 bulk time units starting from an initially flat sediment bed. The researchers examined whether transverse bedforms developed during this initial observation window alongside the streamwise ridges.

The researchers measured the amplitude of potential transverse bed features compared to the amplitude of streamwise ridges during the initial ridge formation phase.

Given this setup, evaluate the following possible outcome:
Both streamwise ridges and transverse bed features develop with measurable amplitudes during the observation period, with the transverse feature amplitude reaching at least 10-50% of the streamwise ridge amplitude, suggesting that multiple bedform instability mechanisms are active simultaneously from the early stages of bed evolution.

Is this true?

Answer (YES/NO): NO